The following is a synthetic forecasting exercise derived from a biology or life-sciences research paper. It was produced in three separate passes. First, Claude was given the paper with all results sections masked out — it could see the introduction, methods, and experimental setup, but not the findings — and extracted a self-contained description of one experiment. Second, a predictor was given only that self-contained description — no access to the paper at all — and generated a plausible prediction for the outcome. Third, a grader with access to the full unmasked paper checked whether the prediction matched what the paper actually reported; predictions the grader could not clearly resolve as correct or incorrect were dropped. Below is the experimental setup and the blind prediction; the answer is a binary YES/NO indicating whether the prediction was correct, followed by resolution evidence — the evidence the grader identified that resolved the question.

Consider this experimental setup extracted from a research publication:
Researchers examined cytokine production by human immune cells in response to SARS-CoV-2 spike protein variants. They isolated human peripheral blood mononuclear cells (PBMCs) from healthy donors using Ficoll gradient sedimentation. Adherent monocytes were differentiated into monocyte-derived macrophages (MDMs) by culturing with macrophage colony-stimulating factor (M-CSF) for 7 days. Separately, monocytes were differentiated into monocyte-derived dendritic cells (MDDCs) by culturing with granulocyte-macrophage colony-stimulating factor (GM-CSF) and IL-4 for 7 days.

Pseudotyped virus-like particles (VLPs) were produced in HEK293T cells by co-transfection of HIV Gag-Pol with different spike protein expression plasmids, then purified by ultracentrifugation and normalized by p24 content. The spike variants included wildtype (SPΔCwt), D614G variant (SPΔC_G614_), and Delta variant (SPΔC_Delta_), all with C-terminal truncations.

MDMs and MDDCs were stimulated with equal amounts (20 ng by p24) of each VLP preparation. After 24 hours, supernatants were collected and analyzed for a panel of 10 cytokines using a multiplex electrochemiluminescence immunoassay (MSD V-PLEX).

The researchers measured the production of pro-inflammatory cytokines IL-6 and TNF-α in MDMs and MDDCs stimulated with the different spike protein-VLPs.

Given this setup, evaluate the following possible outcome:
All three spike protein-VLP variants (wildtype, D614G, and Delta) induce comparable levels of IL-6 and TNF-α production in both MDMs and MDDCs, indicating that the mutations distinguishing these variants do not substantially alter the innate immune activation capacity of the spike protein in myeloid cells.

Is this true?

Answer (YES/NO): NO